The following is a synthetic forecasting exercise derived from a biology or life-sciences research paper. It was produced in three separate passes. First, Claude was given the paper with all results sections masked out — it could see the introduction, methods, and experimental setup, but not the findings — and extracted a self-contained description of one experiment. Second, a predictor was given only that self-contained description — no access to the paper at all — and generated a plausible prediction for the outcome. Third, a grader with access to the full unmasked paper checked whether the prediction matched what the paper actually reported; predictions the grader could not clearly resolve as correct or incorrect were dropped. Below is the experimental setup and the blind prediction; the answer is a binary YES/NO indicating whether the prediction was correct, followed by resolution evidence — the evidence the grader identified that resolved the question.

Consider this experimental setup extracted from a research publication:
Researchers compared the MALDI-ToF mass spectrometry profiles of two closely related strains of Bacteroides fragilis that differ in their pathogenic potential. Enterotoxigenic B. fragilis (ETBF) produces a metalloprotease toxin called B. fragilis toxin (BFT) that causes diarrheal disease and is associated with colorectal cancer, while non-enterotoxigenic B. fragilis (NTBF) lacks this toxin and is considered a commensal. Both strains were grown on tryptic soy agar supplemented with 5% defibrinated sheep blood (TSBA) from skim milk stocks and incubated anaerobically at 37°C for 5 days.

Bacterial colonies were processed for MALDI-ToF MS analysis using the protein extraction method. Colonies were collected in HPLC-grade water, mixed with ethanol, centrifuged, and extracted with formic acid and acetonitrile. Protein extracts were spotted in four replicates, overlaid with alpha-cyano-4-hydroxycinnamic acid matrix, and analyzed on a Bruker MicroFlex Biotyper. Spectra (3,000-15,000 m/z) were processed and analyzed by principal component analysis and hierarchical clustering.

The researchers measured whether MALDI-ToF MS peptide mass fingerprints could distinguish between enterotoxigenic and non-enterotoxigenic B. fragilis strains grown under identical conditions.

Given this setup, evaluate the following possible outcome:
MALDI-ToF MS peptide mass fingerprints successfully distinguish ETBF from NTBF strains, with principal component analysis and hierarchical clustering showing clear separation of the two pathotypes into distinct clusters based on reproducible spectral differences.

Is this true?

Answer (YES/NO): YES